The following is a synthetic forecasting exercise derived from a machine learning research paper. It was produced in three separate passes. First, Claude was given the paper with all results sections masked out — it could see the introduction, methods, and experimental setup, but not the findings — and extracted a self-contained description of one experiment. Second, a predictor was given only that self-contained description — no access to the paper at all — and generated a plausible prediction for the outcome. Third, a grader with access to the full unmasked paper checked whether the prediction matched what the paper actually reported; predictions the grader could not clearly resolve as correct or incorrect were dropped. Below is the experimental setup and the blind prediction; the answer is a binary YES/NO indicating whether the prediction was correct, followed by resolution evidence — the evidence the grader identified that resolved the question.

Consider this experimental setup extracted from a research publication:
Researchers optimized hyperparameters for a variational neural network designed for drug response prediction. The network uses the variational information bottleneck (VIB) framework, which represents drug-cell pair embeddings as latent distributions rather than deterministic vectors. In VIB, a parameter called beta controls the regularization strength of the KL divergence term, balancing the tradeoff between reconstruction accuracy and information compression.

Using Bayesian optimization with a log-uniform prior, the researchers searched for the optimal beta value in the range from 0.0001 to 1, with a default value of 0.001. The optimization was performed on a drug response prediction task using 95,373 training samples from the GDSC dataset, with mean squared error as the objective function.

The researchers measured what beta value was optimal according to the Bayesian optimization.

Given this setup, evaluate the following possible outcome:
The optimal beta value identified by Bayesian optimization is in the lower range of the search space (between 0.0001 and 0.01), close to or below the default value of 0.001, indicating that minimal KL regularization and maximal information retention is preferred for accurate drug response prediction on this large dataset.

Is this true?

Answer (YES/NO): YES